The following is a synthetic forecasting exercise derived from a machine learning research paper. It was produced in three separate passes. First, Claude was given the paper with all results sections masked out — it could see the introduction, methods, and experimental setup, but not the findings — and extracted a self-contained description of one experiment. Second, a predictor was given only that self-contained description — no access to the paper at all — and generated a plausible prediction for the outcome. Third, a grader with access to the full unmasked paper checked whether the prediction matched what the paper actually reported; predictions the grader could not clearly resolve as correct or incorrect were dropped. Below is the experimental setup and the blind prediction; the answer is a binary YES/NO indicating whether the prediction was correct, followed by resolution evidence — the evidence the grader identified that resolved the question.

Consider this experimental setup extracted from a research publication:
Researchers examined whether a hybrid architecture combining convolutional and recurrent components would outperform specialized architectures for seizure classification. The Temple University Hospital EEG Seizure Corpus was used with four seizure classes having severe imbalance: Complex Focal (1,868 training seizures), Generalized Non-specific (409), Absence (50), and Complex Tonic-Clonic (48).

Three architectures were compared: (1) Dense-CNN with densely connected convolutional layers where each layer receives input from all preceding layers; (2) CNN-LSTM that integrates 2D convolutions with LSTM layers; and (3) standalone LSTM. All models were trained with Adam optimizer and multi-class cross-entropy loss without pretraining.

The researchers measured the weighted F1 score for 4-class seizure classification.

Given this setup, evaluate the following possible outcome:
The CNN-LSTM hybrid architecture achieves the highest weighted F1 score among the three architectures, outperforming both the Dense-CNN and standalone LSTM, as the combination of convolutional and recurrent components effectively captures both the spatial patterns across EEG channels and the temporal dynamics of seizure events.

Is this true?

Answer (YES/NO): NO